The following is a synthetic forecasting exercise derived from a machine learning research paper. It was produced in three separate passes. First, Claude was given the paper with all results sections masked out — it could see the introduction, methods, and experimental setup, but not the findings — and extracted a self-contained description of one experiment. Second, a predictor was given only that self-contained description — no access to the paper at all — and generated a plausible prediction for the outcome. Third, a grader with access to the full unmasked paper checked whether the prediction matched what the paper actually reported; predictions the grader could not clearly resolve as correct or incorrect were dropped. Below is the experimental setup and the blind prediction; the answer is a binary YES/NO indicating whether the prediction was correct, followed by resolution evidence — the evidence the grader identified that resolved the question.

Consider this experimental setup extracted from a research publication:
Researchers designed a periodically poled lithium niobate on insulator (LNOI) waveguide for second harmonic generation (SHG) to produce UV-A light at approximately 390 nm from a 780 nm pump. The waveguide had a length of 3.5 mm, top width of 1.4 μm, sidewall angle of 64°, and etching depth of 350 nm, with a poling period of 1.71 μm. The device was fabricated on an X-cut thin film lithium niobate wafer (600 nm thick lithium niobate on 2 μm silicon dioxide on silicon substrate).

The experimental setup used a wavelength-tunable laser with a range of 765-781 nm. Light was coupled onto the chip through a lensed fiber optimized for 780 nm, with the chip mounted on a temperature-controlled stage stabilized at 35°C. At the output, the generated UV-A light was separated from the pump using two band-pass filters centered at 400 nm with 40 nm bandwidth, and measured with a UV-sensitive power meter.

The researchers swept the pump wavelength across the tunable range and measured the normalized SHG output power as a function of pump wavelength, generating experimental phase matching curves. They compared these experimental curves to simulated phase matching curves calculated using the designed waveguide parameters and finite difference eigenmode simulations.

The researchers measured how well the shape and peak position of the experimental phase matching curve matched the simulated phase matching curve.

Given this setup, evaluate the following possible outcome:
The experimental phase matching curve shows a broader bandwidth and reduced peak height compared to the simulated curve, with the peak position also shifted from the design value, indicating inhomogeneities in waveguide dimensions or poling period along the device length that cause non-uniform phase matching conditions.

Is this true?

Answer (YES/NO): NO